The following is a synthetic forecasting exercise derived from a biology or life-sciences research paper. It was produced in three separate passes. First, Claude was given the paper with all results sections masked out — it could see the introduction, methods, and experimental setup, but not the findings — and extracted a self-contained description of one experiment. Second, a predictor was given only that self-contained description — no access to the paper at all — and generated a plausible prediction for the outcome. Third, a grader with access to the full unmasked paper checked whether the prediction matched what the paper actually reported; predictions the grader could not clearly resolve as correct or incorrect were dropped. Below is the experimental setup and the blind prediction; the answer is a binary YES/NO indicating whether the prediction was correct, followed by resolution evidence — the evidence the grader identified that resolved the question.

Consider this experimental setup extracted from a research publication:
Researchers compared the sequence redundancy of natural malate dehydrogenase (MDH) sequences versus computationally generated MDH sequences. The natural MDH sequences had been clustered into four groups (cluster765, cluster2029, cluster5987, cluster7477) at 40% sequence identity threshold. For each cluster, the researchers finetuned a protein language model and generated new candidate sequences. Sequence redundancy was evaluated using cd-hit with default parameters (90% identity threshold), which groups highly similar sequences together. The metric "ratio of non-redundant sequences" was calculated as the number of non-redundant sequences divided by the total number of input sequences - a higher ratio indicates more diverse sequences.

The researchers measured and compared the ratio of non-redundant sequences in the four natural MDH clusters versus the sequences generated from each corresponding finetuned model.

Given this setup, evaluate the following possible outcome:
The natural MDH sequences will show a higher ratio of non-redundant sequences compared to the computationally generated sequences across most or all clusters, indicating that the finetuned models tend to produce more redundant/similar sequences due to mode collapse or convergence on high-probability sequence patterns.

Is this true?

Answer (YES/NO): NO